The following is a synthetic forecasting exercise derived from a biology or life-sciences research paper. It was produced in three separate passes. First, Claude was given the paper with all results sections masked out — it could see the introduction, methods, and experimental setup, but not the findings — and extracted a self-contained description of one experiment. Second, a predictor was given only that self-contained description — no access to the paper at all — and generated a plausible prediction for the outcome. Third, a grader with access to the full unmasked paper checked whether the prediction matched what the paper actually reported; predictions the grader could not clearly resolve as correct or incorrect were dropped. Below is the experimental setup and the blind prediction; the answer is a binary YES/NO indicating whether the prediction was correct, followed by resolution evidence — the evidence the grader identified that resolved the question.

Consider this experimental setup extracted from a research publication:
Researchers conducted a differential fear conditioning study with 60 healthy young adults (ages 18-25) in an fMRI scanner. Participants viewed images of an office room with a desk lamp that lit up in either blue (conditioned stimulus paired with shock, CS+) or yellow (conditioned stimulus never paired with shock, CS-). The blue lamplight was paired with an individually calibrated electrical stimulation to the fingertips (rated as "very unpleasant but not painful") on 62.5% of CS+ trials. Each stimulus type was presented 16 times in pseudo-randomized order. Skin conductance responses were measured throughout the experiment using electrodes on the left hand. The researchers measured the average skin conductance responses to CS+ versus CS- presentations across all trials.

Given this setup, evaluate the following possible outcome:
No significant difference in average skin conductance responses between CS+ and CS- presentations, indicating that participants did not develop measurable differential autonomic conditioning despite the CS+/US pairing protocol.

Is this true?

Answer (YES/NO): NO